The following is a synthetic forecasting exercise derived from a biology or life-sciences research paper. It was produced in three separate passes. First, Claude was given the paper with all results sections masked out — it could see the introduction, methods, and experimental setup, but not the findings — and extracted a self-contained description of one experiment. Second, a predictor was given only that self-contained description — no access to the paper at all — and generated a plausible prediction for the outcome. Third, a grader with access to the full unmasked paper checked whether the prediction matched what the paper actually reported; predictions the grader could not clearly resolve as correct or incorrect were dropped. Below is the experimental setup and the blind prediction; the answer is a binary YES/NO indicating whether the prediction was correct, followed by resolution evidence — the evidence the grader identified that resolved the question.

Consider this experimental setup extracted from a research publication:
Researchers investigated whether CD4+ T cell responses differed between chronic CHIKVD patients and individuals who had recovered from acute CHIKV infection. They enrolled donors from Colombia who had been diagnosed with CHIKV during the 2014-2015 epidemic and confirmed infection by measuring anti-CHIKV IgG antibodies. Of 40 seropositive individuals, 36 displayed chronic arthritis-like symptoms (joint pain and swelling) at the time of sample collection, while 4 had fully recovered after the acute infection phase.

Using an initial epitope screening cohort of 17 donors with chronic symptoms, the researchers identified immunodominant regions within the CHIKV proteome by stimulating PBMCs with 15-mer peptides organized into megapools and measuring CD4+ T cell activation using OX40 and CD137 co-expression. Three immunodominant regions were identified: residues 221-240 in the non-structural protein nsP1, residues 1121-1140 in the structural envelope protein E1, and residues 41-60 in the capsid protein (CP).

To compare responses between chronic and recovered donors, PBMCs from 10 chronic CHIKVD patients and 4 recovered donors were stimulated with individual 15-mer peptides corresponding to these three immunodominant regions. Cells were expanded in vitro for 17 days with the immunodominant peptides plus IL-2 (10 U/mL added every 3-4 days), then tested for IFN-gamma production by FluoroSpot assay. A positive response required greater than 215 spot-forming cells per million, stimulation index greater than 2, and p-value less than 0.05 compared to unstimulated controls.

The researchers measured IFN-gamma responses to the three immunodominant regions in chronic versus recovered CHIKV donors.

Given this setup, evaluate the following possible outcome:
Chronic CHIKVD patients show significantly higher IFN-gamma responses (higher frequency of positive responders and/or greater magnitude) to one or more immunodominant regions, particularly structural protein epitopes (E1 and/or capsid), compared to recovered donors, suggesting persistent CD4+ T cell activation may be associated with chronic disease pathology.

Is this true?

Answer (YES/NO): YES